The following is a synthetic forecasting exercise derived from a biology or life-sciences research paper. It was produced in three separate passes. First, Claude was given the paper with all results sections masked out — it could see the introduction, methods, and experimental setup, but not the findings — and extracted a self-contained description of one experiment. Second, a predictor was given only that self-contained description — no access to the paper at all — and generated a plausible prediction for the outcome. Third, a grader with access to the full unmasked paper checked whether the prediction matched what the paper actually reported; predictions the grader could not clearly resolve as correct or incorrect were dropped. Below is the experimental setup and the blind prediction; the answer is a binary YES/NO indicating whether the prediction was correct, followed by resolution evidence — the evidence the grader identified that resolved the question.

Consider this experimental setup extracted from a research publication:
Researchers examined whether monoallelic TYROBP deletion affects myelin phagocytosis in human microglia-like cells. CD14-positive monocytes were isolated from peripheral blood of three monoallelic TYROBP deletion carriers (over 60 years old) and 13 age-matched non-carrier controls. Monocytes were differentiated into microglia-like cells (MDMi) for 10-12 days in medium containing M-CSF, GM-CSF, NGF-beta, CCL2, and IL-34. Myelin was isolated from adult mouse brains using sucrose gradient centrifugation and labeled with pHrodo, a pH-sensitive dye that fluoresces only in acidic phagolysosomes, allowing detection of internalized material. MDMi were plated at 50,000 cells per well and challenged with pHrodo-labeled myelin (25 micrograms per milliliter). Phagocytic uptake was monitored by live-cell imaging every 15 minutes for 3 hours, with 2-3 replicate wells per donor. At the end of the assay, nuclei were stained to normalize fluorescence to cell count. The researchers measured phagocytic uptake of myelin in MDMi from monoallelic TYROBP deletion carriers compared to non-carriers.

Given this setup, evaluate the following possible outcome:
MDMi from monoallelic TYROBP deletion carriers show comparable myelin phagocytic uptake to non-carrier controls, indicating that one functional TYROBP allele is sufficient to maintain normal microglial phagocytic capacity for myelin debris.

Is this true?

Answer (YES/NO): NO